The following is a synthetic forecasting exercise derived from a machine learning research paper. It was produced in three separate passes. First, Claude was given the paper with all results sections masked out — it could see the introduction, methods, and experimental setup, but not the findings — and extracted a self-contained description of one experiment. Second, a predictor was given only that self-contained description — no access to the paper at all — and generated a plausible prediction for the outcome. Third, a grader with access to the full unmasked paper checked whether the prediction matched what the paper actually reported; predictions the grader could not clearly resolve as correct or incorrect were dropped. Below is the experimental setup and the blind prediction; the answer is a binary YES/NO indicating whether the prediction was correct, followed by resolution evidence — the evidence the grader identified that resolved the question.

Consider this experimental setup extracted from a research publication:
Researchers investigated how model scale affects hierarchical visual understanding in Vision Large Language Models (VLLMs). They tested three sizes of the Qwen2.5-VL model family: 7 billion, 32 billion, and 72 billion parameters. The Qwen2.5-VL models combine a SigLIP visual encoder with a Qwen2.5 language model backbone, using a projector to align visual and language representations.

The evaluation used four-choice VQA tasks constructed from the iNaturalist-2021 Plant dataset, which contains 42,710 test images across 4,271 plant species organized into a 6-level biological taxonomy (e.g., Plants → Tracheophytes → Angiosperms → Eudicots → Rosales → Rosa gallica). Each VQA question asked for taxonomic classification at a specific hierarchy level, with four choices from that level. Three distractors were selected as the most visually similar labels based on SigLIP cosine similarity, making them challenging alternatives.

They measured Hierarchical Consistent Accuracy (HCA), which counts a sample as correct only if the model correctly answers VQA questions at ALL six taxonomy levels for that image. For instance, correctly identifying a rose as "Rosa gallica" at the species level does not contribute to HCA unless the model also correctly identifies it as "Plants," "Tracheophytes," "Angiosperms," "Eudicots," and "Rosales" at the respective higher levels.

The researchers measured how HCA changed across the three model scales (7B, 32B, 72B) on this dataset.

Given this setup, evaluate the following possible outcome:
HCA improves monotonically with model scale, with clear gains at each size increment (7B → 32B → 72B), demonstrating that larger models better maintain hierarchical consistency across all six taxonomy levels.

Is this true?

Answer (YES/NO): YES